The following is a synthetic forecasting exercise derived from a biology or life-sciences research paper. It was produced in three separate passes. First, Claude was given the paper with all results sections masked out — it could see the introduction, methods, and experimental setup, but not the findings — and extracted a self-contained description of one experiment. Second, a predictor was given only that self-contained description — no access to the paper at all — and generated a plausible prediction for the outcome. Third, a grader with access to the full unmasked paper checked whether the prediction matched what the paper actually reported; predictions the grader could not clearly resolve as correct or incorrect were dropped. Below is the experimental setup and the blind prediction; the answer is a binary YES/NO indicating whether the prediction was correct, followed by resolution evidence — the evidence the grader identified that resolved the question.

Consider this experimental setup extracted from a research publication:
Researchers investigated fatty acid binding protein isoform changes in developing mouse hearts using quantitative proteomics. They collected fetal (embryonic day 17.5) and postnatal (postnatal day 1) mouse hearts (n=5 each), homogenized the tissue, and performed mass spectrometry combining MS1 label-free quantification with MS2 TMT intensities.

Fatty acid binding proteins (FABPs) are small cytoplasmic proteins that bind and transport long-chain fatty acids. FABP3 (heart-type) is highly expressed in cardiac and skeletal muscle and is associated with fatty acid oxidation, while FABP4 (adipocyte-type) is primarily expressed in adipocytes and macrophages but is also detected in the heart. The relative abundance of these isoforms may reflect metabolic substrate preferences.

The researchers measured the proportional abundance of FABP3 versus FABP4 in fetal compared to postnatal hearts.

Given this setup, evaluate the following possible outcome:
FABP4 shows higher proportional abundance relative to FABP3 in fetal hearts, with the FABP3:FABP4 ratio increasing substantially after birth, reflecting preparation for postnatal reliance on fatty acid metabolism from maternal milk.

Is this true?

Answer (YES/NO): NO